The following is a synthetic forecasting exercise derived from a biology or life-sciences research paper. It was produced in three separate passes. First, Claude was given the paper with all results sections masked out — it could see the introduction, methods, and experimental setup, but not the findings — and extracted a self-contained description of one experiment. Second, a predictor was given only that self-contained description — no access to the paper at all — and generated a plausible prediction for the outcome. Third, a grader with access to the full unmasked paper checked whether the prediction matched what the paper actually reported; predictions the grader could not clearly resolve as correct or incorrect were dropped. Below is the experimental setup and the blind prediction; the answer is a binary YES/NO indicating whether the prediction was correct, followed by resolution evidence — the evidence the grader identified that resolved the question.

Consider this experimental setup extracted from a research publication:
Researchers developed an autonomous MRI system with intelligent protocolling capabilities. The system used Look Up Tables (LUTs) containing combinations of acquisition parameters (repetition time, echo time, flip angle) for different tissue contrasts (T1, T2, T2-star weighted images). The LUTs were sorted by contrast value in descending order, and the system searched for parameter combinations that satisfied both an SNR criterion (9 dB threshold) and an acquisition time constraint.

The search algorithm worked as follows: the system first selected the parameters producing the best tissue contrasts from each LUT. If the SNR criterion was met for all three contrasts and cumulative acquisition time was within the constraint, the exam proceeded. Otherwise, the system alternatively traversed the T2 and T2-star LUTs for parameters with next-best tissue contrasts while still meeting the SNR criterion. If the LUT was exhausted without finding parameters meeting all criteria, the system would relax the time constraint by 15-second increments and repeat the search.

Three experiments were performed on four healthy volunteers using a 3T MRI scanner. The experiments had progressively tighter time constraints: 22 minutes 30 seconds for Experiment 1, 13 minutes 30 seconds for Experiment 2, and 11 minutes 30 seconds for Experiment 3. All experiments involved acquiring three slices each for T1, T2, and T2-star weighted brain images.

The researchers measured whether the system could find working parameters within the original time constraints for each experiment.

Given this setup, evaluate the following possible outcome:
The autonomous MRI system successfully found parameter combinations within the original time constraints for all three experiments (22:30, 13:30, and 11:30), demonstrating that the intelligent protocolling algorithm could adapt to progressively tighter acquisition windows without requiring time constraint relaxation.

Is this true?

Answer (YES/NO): NO